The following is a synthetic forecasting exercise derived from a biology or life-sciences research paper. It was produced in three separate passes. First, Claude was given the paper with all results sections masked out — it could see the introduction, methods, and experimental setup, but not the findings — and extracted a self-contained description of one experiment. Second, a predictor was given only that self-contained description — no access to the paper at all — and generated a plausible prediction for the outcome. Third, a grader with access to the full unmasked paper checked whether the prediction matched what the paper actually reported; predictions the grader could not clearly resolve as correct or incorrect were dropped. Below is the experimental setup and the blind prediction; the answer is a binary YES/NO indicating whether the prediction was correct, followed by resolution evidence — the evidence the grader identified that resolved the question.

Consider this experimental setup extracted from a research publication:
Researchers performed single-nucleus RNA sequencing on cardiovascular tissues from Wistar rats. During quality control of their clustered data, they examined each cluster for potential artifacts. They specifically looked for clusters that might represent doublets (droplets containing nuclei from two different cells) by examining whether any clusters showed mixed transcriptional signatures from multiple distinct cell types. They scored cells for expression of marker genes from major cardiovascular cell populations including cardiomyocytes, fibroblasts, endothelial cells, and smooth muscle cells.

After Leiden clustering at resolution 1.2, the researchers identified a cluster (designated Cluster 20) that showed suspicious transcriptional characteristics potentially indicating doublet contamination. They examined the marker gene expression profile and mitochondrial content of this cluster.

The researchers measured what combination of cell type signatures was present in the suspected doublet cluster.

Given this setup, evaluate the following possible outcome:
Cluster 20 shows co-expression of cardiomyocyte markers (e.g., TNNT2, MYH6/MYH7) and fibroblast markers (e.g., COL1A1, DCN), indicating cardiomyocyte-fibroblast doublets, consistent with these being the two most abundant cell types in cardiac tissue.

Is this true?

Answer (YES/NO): YES